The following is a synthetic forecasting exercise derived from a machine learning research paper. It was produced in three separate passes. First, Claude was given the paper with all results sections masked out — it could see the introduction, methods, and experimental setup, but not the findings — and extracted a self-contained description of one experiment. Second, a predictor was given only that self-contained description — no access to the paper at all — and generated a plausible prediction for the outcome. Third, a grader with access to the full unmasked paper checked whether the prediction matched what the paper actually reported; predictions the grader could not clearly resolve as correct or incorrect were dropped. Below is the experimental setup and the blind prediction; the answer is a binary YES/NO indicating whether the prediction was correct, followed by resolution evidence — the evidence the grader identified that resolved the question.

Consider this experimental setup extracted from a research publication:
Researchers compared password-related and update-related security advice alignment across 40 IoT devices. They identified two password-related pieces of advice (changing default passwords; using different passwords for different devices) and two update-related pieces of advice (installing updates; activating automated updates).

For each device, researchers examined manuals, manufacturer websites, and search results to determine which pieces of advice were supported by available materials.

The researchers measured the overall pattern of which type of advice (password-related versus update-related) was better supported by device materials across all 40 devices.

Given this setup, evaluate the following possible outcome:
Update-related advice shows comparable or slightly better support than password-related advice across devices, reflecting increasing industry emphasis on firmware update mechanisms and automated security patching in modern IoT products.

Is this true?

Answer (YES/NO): NO